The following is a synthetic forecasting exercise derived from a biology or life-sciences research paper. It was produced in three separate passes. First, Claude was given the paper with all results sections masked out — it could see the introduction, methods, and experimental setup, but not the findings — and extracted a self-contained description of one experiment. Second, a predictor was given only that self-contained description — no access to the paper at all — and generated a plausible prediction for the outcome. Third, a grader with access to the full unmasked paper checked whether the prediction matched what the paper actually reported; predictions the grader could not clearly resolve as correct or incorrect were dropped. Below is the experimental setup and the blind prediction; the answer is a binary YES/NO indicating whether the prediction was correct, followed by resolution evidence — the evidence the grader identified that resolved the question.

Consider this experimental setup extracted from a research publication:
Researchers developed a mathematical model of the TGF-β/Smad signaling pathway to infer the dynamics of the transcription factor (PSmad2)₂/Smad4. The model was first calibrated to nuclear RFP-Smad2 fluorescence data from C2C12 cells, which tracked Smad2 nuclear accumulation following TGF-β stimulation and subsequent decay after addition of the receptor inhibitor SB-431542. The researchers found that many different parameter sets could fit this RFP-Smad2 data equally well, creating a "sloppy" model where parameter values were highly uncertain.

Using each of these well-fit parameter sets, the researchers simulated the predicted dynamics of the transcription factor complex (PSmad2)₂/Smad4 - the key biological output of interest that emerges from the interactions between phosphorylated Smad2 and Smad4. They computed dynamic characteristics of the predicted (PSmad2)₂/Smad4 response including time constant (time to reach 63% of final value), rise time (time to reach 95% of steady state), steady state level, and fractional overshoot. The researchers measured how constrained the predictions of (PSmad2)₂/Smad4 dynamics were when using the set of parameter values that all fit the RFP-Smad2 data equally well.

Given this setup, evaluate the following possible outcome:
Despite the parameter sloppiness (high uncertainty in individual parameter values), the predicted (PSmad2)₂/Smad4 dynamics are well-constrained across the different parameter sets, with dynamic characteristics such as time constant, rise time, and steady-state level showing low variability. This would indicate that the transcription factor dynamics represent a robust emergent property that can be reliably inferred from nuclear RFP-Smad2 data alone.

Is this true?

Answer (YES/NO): NO